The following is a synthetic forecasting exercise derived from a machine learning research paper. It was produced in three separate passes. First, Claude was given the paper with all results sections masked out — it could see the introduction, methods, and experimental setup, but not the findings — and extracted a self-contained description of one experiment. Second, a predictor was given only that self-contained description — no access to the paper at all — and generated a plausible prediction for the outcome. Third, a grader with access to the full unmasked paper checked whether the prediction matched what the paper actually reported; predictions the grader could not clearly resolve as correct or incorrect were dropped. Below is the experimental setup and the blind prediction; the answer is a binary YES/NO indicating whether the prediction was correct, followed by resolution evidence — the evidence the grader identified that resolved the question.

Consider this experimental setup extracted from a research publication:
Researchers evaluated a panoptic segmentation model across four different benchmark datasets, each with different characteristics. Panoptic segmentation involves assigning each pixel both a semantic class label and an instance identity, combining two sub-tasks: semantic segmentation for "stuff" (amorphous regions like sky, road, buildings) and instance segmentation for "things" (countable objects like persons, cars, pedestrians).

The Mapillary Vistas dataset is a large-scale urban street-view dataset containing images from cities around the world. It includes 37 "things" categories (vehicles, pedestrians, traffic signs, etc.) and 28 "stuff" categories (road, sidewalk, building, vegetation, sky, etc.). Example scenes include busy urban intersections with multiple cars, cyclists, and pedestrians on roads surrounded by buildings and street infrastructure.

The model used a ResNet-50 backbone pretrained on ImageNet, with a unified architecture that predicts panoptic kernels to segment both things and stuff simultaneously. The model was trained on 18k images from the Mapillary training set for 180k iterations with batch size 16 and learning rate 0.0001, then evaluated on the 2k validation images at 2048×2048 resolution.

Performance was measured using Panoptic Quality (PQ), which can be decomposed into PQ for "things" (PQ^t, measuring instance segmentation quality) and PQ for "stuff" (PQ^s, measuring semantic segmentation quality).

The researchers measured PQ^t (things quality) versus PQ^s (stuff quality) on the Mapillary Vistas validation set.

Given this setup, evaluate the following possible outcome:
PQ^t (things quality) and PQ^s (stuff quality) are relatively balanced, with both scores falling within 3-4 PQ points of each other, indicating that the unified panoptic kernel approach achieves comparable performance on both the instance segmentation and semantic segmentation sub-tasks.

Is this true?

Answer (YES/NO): NO